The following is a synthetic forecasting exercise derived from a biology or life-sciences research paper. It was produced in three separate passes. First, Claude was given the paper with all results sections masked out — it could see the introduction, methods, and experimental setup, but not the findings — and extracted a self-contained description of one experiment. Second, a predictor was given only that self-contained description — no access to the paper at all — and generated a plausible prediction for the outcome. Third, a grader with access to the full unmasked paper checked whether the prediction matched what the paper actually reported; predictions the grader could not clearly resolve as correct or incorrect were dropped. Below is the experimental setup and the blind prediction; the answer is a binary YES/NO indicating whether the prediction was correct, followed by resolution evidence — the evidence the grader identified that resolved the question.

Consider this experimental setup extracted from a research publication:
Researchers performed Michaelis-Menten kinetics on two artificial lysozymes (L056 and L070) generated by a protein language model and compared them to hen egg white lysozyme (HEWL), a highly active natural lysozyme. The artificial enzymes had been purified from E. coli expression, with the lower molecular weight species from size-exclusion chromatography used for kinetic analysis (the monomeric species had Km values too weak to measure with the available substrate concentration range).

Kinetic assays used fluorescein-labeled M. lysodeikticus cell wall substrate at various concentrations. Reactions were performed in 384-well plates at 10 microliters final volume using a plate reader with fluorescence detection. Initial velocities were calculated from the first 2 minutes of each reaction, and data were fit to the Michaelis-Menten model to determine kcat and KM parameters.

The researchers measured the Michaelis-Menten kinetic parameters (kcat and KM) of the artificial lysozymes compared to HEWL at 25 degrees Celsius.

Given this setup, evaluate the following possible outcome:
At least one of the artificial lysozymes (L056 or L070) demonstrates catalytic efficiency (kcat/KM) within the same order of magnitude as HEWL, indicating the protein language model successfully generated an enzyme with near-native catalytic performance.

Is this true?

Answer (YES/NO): YES